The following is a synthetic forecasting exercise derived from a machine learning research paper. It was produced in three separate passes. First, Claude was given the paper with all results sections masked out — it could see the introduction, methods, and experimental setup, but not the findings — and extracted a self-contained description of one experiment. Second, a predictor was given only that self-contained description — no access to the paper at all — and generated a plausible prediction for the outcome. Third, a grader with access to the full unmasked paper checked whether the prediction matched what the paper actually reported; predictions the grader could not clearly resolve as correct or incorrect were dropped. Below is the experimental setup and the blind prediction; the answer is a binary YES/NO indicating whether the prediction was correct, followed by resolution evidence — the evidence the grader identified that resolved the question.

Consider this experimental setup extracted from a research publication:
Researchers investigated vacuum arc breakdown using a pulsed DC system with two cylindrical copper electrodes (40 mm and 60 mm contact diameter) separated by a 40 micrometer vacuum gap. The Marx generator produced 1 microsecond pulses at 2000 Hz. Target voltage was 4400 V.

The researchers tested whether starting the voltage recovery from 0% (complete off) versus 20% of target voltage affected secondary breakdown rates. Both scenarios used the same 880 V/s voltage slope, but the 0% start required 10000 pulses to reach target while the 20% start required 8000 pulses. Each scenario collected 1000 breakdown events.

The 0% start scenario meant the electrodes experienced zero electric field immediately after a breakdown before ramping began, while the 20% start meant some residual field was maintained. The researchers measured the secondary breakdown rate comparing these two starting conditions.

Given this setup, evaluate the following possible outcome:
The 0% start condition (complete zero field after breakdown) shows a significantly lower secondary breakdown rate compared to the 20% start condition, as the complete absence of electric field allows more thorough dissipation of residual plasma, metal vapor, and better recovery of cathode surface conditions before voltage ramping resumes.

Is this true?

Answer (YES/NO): NO